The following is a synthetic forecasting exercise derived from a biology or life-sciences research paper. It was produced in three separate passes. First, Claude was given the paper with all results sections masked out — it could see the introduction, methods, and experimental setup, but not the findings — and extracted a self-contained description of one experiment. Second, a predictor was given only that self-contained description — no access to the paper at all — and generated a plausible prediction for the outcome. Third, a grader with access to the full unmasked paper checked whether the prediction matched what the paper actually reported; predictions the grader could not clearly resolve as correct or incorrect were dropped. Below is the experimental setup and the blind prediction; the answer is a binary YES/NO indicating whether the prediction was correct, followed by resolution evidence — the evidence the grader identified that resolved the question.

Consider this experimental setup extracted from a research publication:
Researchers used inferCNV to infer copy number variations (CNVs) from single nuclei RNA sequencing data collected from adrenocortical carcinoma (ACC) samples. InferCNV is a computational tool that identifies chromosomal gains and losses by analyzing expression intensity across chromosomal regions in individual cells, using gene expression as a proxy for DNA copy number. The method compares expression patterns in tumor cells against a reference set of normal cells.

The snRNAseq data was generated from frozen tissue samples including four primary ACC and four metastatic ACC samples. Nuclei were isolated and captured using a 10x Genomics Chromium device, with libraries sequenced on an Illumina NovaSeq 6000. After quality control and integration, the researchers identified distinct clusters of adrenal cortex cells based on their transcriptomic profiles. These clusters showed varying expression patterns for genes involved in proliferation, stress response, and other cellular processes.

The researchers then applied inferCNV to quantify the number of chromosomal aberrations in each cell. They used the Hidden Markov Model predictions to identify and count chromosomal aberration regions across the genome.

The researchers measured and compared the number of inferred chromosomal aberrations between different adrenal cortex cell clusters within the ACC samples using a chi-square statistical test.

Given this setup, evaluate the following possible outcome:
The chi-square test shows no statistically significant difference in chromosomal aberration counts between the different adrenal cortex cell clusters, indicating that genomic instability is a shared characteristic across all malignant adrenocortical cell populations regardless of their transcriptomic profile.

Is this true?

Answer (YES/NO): NO